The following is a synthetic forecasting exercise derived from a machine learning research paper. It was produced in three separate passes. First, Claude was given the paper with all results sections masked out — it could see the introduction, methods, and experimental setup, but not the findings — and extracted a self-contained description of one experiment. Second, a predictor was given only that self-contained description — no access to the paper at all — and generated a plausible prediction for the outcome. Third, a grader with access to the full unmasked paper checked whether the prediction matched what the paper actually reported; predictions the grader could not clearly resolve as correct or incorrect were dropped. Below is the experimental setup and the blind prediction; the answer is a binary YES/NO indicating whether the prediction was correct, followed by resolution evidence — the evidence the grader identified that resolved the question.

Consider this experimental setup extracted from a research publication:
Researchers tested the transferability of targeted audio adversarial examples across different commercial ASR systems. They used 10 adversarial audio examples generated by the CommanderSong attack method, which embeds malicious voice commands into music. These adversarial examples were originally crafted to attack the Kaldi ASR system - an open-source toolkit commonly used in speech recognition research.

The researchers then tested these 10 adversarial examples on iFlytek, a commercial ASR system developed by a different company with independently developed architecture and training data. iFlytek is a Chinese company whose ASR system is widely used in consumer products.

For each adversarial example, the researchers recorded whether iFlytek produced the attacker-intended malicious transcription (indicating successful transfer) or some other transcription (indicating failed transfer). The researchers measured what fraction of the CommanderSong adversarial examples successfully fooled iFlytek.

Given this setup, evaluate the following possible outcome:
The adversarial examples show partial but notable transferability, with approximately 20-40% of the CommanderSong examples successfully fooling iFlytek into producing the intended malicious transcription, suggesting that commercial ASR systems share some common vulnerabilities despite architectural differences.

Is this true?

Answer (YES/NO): NO